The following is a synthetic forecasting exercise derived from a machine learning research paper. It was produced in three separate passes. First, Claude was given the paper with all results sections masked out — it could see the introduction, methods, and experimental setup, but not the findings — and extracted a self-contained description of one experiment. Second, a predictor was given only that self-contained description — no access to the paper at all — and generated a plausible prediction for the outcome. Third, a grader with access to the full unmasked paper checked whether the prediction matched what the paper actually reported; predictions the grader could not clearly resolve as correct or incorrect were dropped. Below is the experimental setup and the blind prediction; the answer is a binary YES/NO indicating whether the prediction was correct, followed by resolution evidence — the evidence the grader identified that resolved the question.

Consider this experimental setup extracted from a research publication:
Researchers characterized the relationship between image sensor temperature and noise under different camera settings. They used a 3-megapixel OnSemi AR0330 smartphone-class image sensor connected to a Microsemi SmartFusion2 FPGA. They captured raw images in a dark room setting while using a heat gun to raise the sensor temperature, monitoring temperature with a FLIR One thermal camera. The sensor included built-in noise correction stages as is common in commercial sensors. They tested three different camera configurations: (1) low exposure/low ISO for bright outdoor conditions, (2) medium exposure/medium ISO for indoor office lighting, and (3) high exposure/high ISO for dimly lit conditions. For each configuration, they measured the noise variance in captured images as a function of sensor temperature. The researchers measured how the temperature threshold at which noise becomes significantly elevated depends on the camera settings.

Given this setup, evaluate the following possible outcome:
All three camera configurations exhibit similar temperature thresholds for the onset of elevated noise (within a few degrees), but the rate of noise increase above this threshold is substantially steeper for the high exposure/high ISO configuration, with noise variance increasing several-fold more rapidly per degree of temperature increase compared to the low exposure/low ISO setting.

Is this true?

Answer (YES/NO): NO